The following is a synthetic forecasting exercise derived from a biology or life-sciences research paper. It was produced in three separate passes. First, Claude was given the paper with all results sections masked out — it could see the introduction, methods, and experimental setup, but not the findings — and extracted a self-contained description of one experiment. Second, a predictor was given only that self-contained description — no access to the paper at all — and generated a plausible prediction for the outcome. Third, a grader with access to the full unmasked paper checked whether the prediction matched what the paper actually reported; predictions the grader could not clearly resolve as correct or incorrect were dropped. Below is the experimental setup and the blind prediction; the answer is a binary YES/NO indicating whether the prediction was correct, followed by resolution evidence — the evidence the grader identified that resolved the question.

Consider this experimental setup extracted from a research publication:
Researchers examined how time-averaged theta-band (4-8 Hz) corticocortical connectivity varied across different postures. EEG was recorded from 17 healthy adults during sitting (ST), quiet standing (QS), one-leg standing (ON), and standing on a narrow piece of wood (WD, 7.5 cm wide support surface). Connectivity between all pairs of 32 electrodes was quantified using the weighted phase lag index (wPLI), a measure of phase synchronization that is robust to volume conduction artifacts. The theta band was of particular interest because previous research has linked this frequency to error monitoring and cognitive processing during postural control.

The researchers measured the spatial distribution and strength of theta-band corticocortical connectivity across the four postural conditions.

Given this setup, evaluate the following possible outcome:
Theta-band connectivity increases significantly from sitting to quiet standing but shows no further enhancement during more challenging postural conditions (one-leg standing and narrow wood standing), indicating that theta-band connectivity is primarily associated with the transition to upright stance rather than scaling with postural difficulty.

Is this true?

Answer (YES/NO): NO